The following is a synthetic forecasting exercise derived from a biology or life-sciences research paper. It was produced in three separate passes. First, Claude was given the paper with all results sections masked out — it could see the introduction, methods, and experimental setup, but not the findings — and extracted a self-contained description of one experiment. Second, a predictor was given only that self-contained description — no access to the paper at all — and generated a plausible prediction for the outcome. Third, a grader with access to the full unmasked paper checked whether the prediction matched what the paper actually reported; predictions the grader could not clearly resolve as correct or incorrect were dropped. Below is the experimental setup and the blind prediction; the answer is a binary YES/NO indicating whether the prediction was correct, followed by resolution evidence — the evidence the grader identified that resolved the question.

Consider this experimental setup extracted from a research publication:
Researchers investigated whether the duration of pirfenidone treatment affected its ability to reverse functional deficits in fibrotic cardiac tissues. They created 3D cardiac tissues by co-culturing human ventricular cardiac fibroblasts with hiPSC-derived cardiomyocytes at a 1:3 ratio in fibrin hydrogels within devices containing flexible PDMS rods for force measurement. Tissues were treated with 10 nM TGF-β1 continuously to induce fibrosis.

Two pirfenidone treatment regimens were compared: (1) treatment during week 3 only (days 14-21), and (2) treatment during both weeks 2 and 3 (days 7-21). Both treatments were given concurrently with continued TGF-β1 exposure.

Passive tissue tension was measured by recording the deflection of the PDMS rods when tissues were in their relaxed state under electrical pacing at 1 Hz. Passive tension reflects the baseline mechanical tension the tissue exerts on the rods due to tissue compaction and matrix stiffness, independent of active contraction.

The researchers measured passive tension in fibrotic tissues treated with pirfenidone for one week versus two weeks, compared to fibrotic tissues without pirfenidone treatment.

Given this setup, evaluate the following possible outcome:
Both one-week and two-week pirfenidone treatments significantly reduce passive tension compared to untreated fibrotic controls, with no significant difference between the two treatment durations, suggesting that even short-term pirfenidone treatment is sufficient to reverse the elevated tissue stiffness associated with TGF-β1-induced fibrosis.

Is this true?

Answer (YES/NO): NO